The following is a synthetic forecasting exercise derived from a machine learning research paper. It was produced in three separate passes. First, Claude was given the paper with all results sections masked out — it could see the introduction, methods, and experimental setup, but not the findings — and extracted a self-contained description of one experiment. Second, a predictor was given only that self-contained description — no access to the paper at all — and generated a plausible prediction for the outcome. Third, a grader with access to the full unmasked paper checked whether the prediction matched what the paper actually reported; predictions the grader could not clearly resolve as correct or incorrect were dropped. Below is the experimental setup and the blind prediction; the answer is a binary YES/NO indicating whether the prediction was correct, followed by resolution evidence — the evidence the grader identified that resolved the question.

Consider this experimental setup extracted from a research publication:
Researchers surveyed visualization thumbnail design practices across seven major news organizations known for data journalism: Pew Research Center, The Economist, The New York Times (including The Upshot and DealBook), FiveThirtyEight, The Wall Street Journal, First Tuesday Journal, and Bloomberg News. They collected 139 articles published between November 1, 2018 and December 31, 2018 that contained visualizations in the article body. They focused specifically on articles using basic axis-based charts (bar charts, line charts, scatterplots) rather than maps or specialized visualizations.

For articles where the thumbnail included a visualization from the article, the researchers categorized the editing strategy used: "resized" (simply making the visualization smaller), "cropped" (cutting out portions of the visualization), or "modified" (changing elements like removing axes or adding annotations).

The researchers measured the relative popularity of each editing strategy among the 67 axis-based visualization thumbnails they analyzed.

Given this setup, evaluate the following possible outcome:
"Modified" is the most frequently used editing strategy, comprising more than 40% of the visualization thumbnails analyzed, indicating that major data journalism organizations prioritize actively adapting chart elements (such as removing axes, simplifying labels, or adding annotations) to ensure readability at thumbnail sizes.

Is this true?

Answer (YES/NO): NO